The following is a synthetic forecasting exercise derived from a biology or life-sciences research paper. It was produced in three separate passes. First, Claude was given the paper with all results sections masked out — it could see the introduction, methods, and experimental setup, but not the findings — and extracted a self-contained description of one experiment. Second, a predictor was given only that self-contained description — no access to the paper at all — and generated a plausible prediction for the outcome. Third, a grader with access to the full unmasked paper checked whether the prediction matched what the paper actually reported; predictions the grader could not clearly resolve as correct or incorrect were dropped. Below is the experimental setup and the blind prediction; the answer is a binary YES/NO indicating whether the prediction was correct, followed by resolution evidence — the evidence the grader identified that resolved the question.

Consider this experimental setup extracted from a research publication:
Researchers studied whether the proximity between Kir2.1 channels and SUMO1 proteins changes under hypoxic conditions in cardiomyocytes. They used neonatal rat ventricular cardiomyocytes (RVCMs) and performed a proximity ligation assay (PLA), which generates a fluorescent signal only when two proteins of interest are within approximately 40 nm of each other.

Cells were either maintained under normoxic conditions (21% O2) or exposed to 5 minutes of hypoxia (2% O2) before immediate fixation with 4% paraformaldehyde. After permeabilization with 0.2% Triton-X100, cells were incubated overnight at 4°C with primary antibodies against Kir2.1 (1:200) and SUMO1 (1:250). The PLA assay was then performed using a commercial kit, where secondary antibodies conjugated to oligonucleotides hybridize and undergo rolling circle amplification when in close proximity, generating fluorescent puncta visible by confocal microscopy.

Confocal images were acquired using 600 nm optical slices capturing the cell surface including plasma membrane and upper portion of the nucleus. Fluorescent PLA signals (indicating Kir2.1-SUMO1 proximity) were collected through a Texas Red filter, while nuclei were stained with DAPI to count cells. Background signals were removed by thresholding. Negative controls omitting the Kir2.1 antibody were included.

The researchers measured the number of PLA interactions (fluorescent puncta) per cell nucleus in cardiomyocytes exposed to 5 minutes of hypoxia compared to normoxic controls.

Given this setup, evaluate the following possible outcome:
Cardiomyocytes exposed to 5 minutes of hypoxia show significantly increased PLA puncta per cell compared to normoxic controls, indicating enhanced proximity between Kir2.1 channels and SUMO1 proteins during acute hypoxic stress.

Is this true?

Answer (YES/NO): YES